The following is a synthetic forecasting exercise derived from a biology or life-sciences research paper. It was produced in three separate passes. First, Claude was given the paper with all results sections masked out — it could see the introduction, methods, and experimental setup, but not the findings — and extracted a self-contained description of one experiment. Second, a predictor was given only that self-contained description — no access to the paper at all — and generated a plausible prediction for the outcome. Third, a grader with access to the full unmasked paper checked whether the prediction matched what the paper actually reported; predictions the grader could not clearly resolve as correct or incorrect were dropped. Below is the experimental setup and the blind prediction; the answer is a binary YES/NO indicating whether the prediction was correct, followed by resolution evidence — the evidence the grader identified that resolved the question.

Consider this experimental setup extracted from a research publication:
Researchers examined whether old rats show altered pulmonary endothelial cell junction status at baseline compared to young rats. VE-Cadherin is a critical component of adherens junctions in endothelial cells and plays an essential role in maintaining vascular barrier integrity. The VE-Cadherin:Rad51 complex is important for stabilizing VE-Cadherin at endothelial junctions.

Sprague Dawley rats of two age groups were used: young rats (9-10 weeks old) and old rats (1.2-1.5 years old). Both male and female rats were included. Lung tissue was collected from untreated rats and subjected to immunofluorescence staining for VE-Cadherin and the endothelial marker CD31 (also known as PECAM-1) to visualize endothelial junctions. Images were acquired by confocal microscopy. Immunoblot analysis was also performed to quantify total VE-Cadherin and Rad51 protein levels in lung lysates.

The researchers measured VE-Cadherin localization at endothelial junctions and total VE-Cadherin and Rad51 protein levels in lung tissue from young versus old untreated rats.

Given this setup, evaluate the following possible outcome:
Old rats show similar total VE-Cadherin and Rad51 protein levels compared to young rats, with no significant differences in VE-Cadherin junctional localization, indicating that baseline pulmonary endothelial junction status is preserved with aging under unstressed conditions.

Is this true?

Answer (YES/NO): NO